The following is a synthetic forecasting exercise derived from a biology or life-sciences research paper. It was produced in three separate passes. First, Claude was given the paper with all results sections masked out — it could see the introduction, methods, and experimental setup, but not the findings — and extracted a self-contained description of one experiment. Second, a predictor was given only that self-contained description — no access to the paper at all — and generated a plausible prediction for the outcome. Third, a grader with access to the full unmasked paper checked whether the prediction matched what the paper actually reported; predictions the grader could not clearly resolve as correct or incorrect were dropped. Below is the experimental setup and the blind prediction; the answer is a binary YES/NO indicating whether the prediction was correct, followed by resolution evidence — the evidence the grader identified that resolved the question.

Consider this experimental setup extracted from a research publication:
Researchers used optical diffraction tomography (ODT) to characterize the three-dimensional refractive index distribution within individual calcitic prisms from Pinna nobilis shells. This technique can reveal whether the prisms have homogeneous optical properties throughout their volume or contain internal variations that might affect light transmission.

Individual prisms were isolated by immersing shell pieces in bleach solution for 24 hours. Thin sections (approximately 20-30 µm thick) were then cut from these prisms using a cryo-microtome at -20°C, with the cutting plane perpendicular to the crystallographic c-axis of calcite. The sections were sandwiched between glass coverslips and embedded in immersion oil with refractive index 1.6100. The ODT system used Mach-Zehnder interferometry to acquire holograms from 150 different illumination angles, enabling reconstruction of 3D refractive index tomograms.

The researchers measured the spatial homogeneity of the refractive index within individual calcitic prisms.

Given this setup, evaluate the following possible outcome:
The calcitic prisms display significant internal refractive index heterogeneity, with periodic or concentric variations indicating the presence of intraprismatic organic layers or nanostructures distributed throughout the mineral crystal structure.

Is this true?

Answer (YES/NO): NO